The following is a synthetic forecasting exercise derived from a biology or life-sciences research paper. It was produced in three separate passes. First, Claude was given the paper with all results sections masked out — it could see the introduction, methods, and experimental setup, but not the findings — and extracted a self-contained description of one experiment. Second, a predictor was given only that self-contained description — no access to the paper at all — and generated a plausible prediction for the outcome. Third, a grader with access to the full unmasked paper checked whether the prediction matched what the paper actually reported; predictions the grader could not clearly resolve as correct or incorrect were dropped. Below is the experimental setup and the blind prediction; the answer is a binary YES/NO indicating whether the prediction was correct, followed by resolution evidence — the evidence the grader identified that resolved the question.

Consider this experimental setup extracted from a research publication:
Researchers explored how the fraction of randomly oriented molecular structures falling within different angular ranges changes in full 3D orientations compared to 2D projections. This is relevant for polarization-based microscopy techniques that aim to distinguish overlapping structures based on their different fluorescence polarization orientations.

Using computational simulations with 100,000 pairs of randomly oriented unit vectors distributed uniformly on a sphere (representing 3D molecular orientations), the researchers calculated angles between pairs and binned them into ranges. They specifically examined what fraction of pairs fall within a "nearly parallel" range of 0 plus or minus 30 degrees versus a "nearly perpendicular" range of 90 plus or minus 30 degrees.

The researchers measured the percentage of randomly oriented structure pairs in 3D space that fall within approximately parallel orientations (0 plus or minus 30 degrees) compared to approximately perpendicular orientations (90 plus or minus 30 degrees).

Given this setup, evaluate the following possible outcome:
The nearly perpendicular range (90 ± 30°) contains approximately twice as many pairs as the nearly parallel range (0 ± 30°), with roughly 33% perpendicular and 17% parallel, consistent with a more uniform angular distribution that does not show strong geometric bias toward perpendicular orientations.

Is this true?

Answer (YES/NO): NO